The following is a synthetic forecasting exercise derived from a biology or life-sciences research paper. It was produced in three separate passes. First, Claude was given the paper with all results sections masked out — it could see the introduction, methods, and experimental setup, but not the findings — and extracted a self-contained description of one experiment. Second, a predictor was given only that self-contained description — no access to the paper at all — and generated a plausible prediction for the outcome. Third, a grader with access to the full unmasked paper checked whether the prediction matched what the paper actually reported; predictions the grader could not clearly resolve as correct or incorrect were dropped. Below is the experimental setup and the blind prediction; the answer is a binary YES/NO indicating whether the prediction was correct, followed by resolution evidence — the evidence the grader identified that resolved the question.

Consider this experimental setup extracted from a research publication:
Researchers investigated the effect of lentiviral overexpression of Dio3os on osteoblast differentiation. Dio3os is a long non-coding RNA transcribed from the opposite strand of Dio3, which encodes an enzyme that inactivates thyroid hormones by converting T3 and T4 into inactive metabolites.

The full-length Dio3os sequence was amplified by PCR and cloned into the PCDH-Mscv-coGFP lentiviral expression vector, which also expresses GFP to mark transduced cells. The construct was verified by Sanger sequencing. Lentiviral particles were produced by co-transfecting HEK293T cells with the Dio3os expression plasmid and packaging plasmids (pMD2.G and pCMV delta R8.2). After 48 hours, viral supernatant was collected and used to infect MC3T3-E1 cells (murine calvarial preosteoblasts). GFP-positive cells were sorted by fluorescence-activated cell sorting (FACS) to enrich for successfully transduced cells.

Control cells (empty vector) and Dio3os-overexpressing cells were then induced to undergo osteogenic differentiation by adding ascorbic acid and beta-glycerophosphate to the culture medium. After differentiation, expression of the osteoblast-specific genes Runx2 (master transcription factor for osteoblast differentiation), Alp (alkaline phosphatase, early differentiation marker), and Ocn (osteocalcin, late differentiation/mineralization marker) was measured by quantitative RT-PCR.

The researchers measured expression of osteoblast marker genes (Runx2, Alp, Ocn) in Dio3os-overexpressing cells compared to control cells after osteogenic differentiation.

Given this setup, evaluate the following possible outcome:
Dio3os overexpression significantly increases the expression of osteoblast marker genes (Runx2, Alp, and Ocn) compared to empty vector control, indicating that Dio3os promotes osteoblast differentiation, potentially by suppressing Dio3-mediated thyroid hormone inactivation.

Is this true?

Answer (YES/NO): NO